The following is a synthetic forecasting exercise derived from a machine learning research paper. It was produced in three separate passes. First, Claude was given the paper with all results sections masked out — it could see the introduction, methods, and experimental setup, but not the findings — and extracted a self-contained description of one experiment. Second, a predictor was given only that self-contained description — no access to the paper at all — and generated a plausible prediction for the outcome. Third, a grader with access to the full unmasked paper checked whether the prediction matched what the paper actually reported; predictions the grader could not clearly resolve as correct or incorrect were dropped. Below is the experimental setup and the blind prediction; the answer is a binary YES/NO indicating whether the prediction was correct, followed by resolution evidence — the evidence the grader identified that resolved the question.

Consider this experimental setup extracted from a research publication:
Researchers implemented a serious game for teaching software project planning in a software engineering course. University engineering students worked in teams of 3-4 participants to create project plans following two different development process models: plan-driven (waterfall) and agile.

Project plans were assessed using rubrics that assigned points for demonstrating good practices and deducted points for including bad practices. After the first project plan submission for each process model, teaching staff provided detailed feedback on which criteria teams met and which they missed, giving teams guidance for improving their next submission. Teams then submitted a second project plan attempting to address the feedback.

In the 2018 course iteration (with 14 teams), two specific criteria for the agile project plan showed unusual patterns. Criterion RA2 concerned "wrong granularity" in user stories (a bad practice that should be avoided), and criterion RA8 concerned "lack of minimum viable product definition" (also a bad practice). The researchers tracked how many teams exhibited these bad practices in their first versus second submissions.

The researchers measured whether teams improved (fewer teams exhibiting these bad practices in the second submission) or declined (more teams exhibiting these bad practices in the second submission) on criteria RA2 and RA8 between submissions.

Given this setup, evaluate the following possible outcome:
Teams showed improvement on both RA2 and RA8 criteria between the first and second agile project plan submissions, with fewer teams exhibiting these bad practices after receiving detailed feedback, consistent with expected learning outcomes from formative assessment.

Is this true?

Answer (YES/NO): NO